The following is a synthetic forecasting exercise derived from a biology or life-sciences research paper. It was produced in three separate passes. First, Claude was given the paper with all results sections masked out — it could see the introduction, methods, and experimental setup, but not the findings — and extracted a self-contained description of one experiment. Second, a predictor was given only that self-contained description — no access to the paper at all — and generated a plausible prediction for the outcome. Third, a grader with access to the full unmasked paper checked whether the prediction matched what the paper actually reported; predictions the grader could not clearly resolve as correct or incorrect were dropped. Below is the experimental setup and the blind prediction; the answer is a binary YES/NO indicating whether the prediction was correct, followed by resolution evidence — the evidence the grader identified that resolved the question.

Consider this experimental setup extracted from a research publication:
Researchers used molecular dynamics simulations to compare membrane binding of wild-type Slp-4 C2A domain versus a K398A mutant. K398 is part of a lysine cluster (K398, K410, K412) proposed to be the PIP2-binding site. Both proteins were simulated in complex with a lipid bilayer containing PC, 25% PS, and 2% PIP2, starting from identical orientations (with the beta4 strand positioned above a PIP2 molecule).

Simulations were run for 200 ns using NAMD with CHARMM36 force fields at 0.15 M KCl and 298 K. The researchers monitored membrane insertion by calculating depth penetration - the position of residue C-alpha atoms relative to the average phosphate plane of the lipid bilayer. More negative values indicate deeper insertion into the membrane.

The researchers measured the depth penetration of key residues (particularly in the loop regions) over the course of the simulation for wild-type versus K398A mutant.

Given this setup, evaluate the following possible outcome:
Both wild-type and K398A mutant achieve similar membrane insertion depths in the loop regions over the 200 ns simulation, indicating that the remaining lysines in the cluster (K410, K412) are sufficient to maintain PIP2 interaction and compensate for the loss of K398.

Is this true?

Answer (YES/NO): NO